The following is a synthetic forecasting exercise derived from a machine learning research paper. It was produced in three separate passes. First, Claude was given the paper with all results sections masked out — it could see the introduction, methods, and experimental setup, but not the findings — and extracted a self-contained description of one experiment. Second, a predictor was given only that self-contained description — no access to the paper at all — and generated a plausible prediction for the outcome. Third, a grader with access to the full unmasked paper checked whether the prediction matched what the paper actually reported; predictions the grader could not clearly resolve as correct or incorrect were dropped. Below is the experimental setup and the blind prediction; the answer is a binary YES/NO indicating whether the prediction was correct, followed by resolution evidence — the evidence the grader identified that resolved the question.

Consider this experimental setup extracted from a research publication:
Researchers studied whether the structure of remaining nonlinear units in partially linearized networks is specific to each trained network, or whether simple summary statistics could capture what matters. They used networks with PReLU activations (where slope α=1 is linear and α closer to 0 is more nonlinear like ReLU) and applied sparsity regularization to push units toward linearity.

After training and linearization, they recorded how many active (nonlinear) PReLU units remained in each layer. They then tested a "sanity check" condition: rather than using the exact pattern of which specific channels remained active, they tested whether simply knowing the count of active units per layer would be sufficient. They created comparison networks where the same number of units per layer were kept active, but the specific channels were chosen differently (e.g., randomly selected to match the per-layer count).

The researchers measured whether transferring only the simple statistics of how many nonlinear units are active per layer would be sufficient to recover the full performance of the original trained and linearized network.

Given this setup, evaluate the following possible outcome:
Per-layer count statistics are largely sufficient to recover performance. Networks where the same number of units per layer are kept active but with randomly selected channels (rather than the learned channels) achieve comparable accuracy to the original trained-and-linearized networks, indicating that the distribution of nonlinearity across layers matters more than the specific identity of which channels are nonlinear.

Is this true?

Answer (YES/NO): NO